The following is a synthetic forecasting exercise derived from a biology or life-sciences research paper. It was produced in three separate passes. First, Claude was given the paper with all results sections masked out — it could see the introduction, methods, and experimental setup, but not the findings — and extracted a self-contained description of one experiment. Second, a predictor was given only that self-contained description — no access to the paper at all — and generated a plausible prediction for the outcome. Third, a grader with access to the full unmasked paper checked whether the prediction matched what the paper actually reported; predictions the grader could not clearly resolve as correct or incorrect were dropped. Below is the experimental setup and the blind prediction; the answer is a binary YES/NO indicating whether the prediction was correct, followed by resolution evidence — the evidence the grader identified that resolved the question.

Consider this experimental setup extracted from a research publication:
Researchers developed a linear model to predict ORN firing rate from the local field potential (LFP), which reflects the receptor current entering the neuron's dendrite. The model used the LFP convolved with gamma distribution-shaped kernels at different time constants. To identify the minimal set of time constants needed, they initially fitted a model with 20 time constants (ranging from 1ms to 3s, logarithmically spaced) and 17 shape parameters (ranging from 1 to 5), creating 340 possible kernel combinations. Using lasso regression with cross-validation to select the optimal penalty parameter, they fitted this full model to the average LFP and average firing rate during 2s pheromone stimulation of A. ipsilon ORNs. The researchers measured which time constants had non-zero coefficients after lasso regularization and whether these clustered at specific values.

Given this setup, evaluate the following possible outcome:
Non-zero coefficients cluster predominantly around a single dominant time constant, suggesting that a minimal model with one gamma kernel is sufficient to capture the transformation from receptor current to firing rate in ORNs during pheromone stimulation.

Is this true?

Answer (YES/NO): NO